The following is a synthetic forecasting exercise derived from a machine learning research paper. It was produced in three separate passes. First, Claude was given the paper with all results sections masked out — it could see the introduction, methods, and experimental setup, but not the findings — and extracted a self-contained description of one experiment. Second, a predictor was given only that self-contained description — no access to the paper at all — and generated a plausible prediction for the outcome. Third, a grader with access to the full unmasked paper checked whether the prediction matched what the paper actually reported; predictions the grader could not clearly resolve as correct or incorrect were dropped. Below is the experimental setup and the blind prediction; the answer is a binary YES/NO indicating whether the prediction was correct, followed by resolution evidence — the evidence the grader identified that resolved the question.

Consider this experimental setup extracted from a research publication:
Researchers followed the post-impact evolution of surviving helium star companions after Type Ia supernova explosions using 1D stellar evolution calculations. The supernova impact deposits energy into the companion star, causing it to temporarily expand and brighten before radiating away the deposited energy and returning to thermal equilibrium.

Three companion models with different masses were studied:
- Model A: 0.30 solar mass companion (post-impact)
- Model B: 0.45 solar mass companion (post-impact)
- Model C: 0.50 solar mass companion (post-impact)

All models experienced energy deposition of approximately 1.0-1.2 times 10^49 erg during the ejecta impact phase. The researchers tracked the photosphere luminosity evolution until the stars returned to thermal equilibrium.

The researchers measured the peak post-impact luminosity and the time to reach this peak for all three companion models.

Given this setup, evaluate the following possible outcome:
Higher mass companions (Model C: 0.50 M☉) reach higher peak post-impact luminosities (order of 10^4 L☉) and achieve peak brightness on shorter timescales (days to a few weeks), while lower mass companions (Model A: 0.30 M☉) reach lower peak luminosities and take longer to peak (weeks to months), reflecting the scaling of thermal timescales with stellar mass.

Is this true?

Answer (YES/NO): NO